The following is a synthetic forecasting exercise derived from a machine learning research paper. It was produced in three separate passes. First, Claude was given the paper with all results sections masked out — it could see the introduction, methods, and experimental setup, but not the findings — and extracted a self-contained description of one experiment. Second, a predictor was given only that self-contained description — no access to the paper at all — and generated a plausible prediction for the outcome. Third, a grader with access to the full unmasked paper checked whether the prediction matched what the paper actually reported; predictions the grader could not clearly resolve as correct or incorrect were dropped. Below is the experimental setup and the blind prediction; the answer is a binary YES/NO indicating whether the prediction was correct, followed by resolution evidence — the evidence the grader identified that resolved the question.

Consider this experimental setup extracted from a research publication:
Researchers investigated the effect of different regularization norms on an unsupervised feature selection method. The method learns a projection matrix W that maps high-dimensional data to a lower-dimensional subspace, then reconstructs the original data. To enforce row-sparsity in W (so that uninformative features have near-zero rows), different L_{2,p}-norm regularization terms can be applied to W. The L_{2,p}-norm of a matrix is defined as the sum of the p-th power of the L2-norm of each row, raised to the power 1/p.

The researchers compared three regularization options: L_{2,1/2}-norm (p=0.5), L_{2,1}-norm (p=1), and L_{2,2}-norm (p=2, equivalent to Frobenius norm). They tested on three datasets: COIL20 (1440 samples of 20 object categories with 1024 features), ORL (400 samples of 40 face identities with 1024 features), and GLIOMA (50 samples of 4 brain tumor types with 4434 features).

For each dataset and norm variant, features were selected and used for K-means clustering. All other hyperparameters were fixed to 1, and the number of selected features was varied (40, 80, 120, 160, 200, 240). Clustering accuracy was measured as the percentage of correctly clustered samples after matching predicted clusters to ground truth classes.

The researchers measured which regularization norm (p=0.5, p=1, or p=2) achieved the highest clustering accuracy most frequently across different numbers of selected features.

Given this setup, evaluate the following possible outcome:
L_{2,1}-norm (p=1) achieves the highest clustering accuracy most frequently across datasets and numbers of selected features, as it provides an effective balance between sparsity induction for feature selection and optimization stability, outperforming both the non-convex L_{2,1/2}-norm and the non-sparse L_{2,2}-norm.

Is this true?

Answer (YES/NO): NO